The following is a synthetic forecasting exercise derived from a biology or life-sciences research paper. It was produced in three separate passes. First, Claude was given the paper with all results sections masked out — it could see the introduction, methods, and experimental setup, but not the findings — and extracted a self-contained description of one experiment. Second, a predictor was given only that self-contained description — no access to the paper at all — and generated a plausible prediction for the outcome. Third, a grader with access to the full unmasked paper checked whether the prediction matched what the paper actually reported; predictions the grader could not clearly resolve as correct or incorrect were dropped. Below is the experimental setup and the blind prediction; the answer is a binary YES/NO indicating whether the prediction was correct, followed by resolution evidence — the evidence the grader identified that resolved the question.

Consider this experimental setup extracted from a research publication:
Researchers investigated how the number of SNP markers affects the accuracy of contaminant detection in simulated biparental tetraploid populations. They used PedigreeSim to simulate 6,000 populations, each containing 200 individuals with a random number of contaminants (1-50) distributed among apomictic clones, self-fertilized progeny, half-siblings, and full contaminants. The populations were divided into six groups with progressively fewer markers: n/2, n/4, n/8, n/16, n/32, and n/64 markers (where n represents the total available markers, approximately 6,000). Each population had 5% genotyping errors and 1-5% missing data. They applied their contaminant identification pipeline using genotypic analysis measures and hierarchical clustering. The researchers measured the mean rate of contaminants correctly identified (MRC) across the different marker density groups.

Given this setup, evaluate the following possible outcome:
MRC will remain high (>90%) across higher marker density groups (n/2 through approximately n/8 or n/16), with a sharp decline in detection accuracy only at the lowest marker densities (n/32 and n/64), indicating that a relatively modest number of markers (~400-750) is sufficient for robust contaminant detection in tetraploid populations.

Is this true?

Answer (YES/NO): NO